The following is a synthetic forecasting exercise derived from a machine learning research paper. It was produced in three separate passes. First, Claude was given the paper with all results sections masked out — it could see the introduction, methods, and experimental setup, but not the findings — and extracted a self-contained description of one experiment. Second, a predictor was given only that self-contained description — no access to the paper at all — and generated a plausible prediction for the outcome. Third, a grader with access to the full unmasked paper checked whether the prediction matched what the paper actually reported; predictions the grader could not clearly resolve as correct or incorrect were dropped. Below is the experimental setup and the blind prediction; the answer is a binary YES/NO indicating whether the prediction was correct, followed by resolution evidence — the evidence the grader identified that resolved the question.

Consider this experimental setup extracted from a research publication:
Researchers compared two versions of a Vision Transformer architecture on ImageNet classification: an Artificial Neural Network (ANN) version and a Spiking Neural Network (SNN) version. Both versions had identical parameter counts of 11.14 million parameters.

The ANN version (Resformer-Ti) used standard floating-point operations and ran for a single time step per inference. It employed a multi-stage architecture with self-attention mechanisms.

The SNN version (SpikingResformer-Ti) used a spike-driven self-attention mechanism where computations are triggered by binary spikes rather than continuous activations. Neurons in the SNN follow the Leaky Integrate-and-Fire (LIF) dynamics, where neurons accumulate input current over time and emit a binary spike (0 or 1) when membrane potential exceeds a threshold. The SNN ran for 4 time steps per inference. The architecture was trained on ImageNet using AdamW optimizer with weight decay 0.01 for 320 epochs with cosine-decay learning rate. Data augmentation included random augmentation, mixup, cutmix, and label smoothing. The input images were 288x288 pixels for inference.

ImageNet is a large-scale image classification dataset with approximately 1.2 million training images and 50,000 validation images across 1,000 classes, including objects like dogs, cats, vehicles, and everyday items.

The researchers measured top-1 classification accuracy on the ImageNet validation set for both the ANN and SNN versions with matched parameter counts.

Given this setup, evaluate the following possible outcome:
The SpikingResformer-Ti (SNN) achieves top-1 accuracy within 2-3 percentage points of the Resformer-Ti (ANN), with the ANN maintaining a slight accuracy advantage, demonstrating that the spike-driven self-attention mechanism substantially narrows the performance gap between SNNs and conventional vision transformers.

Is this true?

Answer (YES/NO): NO